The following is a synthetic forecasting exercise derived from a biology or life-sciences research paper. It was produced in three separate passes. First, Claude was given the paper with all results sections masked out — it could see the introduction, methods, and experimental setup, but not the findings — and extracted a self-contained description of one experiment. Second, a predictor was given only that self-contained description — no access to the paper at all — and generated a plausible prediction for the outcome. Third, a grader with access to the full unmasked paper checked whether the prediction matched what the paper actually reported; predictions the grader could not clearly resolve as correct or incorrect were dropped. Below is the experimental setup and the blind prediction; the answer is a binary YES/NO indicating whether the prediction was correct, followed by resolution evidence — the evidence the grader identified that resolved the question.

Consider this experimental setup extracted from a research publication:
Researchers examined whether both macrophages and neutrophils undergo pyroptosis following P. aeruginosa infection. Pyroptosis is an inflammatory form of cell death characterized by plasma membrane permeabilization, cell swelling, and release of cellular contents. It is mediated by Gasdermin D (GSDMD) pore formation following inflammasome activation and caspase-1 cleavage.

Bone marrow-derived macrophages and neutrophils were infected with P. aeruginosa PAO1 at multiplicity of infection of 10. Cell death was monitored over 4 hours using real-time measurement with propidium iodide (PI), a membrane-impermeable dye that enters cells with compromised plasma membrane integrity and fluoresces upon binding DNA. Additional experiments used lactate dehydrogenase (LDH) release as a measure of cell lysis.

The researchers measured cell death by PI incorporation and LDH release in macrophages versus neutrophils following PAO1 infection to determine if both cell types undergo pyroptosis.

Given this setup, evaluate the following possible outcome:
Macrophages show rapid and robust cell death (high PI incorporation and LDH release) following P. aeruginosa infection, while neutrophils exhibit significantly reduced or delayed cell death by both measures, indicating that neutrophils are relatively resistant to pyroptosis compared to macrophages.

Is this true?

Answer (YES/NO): YES